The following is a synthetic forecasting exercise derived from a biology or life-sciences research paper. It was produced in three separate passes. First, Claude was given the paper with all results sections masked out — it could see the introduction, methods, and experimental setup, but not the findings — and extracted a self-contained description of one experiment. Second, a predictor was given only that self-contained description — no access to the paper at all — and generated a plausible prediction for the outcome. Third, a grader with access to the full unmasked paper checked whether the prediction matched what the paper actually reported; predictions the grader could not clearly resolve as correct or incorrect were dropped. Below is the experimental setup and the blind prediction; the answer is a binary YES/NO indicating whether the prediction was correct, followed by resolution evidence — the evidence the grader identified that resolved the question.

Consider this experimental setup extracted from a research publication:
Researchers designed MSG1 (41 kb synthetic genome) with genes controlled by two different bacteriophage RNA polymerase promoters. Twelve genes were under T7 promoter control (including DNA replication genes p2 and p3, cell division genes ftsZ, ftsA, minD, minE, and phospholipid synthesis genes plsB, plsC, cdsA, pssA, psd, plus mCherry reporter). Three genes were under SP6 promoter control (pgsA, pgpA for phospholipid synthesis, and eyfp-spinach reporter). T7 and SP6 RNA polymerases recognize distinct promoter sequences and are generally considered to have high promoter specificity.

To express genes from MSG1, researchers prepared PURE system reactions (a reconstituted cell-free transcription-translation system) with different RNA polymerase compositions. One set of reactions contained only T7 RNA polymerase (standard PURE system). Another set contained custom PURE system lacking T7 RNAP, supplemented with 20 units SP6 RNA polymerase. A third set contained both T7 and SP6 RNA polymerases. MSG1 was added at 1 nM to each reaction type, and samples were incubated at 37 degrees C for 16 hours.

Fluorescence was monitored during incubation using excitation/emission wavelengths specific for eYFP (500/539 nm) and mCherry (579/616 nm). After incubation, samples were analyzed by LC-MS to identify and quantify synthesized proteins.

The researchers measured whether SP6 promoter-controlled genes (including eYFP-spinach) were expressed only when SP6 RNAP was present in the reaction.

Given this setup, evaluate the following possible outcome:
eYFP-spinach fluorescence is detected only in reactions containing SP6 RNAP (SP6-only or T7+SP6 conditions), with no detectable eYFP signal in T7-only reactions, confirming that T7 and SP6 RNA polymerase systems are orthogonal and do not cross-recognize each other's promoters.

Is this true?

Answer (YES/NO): YES